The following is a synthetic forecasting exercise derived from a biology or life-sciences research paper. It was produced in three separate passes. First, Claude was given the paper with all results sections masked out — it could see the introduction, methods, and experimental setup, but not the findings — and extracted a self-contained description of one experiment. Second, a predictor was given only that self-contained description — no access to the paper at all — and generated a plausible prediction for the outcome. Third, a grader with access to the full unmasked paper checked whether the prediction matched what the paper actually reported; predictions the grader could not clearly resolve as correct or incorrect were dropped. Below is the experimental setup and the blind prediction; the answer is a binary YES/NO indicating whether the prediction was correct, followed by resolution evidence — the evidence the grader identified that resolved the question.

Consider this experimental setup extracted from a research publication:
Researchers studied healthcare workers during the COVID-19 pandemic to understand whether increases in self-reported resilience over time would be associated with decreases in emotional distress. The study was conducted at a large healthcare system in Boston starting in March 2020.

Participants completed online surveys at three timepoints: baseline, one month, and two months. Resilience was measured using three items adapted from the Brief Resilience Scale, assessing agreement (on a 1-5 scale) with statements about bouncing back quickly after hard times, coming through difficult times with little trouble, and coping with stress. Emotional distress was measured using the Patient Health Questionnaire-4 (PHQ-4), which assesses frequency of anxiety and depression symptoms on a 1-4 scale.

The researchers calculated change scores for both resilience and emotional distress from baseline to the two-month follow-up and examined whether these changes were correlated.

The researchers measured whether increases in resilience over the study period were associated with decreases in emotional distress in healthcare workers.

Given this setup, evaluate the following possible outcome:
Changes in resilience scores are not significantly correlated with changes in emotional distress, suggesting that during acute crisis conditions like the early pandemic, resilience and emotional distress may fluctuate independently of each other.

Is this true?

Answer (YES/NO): NO